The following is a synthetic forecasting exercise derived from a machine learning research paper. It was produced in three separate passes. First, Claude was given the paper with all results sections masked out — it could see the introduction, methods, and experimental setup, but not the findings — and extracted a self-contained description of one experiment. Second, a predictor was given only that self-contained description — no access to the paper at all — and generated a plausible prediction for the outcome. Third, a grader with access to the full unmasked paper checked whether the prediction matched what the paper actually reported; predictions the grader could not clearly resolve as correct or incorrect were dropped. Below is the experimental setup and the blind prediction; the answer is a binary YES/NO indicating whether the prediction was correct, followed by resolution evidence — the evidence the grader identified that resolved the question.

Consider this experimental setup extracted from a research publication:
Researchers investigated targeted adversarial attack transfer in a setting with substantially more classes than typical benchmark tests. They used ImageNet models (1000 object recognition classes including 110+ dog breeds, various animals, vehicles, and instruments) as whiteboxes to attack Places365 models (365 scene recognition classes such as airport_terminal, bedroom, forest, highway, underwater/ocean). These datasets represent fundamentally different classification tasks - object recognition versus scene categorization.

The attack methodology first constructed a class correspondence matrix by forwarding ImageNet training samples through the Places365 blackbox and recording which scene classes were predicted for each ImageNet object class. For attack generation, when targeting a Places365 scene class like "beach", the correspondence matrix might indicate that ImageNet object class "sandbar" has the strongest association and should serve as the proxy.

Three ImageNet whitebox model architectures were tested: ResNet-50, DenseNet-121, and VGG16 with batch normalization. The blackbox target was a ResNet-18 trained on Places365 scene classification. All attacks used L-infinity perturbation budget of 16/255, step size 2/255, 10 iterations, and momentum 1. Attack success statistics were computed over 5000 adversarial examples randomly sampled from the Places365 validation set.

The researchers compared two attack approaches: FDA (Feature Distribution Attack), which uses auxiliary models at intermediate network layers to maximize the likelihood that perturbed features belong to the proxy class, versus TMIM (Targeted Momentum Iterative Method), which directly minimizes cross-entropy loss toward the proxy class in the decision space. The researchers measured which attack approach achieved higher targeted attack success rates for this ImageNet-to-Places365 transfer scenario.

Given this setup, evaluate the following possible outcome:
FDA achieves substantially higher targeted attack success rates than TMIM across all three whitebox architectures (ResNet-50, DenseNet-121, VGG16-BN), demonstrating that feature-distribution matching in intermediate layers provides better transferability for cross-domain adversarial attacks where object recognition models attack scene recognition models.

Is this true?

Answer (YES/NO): NO